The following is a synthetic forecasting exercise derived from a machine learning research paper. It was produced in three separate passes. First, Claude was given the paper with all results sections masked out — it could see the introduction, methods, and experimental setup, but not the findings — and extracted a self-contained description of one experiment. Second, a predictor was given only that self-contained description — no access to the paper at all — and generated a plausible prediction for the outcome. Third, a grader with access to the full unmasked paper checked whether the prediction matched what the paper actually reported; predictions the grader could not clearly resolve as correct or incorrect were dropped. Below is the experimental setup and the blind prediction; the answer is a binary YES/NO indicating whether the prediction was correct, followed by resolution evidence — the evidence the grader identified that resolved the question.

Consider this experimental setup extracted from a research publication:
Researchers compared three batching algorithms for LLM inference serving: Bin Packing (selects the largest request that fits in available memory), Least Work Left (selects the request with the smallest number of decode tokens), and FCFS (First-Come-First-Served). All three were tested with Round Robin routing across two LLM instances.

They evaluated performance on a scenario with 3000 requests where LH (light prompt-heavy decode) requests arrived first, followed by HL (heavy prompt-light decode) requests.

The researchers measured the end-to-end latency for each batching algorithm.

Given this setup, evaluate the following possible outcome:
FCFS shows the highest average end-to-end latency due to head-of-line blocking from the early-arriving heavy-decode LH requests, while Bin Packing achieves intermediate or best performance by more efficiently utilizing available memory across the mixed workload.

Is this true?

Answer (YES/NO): NO